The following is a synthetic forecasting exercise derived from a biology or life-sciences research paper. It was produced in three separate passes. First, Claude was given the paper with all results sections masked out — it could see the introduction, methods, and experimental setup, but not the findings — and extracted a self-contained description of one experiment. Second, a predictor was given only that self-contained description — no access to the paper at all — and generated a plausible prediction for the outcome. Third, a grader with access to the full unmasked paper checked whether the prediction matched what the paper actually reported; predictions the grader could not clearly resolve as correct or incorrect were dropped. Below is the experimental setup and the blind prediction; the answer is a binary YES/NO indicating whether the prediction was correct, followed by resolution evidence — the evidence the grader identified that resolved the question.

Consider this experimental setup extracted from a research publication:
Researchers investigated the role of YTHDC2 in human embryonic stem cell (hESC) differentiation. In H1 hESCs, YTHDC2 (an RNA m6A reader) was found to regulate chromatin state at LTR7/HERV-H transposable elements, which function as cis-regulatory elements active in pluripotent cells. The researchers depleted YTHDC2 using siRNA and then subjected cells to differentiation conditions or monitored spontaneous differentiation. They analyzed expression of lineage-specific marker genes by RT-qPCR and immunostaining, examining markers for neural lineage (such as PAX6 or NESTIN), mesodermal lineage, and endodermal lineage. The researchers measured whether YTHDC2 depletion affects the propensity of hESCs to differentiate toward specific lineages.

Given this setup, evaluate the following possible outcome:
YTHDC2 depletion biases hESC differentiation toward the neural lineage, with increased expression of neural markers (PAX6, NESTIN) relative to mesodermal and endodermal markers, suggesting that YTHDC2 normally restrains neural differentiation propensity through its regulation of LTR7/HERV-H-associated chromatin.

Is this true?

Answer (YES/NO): YES